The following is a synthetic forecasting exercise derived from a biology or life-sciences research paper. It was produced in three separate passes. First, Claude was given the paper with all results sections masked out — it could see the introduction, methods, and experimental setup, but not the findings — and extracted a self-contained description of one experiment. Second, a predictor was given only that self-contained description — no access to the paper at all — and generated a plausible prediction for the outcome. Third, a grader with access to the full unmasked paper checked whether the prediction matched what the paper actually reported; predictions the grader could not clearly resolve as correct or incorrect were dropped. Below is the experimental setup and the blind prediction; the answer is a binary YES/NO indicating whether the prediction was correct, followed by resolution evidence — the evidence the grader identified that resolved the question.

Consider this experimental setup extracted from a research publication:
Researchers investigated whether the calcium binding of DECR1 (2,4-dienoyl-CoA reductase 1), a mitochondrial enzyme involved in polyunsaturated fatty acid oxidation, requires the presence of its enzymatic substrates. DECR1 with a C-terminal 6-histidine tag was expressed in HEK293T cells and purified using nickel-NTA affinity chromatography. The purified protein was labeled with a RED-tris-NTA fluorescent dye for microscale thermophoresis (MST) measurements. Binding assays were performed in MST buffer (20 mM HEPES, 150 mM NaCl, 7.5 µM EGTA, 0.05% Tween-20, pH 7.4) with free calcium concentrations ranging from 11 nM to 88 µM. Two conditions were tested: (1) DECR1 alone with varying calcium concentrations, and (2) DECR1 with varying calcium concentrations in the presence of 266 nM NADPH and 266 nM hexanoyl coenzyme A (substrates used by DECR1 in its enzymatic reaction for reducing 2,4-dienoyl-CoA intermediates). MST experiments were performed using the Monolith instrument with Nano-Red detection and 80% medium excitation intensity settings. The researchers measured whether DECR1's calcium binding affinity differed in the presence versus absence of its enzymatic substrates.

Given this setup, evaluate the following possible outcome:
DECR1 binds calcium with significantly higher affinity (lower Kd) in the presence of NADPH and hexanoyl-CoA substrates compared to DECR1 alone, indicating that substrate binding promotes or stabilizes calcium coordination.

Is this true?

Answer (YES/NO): YES